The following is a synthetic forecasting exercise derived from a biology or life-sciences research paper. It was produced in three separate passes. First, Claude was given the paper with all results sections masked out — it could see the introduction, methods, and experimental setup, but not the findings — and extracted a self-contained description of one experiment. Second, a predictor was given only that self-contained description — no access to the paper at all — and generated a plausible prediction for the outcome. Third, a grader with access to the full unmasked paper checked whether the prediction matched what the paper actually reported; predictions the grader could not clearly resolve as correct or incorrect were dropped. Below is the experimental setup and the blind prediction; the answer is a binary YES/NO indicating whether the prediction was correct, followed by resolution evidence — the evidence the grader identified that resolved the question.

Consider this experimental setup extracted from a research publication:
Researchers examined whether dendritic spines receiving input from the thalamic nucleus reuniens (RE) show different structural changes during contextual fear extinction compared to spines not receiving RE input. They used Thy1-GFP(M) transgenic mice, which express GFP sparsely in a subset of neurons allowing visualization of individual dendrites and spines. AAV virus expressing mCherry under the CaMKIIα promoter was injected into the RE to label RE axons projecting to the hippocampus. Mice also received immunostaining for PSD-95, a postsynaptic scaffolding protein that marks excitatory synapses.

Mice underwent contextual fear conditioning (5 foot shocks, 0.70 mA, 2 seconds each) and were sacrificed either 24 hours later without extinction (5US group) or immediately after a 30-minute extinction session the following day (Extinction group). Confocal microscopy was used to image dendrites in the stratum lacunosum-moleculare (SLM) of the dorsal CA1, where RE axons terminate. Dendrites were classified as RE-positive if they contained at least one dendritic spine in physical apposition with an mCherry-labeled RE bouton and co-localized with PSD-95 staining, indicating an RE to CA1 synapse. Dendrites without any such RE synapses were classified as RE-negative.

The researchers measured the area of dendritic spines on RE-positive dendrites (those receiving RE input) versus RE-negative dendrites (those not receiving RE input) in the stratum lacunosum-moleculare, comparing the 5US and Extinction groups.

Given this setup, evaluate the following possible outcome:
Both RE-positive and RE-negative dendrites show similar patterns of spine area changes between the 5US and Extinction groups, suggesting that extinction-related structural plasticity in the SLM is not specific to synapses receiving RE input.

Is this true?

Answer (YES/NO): NO